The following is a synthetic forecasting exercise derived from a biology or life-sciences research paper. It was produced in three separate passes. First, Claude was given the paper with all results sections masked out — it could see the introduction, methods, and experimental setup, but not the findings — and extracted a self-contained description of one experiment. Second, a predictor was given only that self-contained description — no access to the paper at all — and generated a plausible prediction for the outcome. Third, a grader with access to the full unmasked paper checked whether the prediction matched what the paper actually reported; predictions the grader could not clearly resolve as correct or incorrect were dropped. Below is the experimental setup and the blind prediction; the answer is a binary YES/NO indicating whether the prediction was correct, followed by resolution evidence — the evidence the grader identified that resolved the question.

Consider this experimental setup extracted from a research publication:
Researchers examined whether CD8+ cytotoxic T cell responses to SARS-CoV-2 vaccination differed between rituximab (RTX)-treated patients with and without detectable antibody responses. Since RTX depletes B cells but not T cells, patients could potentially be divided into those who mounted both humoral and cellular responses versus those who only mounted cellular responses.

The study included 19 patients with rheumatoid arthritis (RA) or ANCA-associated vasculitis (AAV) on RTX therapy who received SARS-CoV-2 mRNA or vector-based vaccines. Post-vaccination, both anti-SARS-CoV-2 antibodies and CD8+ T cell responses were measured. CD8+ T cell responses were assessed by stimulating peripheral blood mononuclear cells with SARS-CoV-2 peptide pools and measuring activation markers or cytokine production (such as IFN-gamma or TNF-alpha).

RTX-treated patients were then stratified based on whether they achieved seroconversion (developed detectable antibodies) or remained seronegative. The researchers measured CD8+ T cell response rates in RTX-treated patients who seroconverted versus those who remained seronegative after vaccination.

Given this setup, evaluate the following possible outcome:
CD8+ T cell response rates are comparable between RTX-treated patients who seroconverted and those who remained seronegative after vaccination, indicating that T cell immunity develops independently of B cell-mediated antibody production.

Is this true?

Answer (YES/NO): YES